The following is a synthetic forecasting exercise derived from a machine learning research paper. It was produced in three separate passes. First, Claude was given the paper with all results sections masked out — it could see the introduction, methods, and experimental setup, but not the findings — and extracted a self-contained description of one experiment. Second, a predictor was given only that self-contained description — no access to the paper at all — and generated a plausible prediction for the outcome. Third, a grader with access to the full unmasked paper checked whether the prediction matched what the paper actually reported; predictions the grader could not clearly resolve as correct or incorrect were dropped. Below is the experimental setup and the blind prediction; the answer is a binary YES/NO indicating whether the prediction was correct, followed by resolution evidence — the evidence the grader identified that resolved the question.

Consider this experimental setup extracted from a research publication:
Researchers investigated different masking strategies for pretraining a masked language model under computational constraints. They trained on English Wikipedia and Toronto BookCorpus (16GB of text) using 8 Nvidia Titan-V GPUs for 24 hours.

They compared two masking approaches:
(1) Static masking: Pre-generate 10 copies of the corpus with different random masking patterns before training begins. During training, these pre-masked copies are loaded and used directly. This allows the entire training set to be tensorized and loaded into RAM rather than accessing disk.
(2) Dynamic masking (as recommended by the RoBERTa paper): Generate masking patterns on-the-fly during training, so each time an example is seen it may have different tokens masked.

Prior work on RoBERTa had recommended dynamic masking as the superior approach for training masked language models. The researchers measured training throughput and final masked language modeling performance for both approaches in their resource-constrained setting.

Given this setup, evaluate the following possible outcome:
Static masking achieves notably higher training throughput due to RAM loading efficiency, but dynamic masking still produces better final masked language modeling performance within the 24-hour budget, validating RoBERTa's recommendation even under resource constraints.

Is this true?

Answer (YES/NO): NO